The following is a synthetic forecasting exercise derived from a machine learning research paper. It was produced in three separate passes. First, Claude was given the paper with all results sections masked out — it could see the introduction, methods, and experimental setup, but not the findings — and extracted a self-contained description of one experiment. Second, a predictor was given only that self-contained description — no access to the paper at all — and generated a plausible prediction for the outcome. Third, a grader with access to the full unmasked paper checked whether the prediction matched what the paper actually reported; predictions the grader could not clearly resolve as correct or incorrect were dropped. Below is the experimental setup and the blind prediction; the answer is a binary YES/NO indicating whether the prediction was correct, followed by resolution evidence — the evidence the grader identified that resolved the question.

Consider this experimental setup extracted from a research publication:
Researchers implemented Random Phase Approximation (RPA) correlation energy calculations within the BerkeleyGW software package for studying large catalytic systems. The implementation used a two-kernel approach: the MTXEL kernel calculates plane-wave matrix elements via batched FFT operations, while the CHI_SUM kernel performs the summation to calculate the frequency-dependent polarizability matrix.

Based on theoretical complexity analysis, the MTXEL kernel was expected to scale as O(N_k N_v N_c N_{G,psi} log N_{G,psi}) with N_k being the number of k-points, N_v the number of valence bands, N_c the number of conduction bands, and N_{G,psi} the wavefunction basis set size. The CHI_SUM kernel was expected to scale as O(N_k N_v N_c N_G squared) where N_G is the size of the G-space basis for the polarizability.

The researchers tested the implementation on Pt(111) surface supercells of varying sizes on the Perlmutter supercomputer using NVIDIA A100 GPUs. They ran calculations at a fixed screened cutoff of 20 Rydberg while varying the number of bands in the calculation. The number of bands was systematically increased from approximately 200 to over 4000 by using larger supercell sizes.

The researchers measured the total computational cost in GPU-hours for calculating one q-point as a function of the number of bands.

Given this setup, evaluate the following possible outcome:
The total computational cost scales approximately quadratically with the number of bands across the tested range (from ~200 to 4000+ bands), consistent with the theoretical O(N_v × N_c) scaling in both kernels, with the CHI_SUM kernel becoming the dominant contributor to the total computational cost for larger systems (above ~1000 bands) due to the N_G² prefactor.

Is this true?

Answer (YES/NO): NO